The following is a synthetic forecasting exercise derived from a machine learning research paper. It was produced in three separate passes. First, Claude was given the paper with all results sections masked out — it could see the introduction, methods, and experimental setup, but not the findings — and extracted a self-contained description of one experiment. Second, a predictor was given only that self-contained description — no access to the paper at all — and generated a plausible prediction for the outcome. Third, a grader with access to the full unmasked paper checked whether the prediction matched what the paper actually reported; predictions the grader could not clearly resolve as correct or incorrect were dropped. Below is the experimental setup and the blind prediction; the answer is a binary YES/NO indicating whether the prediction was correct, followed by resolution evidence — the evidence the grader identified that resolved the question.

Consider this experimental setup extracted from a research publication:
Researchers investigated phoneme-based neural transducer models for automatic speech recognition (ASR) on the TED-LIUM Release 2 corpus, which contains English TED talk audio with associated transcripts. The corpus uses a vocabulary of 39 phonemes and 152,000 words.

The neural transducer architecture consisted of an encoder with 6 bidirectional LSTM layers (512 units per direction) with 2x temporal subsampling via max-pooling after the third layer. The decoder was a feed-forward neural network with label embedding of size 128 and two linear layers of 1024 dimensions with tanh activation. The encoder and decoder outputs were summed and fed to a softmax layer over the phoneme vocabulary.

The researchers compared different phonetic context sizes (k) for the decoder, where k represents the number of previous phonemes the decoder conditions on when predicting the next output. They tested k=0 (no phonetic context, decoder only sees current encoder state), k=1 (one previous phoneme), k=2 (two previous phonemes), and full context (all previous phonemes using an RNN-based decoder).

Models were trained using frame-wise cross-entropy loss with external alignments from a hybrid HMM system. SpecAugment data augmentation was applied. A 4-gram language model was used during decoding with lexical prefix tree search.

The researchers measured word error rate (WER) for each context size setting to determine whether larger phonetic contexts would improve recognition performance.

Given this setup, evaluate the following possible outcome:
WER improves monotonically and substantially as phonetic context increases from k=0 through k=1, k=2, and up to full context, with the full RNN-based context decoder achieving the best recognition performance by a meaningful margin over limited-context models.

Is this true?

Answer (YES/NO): NO